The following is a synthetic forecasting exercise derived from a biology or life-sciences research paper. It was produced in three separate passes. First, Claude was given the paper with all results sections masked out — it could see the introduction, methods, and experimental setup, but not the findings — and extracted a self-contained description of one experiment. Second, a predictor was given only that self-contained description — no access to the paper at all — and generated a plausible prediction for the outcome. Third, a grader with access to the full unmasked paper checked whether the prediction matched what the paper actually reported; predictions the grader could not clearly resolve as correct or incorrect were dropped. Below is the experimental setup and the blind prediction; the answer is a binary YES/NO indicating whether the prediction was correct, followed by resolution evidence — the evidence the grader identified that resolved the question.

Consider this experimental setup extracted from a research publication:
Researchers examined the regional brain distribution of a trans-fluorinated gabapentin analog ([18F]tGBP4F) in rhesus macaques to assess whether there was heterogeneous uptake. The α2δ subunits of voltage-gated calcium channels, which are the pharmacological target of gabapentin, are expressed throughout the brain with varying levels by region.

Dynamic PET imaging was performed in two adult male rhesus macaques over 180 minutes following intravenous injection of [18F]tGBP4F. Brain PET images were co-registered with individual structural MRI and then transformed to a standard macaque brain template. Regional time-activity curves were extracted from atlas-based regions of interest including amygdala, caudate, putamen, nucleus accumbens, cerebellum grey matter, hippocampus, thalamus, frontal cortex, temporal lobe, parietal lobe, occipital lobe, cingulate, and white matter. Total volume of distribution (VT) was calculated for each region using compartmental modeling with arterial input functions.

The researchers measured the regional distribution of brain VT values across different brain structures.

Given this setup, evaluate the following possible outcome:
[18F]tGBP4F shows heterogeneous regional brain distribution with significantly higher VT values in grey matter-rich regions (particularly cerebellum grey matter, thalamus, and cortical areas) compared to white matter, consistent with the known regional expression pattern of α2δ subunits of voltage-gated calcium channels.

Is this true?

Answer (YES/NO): NO